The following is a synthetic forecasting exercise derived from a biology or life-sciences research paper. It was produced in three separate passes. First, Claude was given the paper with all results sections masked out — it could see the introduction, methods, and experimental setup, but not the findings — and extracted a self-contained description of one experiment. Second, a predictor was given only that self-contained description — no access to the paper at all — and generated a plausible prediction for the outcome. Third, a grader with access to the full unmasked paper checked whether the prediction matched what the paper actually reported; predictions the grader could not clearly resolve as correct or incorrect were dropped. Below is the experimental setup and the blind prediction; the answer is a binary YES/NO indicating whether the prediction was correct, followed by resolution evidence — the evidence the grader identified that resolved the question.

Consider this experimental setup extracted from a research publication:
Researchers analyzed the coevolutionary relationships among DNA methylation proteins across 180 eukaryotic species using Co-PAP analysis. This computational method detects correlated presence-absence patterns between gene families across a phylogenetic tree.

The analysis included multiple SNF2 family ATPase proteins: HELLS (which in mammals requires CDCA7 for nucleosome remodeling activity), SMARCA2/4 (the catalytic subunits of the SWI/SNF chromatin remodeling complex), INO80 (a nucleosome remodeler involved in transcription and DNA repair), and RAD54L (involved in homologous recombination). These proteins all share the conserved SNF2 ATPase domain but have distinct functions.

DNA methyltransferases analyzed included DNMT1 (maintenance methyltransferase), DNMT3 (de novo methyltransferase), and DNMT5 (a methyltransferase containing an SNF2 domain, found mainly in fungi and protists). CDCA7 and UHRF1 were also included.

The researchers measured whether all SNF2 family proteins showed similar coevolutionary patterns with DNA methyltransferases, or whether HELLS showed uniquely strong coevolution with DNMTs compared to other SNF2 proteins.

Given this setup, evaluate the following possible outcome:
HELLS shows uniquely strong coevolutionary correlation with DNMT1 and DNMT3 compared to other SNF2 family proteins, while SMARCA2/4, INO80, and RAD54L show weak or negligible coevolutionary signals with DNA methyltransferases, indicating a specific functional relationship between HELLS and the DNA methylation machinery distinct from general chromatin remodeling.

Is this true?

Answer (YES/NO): NO